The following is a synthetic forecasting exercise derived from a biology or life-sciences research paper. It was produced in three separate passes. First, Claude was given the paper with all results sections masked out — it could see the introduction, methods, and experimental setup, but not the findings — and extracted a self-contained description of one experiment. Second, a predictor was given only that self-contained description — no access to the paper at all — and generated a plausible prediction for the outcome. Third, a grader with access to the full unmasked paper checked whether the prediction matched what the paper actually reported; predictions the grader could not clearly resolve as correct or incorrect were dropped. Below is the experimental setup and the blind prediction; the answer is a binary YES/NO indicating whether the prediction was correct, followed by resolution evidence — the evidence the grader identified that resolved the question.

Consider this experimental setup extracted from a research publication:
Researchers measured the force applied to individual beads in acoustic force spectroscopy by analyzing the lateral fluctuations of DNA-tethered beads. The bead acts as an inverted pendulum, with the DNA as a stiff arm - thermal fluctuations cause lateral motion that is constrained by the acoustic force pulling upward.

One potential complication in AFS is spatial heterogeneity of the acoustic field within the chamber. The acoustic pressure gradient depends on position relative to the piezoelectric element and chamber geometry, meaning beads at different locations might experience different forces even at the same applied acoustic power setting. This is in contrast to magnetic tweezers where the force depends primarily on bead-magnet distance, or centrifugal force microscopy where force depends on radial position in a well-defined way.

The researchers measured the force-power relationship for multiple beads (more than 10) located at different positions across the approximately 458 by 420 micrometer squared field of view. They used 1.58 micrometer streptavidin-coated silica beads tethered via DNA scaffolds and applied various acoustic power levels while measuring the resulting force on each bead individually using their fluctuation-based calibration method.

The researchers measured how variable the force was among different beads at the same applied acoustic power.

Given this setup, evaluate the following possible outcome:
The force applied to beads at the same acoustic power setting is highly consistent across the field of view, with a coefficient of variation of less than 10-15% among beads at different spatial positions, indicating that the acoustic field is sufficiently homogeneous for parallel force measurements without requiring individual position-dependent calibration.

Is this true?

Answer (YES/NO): NO